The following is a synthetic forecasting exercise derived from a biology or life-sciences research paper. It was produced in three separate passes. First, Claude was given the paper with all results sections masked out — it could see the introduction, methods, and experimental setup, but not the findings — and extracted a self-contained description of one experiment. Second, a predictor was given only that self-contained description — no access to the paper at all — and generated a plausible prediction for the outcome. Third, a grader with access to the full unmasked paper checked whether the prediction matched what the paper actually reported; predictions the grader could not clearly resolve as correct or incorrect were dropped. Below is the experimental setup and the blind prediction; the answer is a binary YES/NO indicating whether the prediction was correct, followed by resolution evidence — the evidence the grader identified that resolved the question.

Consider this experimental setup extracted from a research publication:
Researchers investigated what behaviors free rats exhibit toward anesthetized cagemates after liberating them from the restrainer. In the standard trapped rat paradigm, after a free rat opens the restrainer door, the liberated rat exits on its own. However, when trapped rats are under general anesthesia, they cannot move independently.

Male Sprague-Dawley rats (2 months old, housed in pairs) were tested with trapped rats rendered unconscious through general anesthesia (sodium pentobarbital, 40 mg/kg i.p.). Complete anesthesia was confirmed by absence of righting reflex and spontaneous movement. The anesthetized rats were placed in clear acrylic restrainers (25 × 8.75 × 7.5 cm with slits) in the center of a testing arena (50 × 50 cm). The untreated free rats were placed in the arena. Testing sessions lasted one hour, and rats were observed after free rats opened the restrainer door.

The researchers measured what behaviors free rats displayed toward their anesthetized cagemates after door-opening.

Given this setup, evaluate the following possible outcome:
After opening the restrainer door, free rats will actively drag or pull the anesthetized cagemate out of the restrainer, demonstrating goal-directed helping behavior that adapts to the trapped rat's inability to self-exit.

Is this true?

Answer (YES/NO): YES